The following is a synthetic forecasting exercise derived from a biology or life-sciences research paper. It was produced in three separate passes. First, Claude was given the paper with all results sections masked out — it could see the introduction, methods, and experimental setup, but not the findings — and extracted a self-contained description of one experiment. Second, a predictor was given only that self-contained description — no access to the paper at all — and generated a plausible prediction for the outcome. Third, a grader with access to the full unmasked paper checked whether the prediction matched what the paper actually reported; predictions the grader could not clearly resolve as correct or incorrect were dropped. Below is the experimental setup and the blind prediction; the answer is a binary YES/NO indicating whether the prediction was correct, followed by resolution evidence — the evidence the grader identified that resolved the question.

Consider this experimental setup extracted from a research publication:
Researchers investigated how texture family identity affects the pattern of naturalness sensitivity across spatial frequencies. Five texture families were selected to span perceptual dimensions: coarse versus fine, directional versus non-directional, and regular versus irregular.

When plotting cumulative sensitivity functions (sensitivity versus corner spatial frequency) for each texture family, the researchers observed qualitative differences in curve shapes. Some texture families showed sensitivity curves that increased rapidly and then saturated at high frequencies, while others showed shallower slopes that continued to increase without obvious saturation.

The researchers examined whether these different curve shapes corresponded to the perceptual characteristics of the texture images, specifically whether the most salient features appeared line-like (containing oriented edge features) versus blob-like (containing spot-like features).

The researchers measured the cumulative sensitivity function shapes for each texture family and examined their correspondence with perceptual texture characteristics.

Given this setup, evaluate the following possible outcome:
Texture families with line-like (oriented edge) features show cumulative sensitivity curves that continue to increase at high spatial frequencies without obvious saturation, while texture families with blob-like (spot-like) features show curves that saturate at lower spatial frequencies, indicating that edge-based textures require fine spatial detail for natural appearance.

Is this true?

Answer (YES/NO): NO